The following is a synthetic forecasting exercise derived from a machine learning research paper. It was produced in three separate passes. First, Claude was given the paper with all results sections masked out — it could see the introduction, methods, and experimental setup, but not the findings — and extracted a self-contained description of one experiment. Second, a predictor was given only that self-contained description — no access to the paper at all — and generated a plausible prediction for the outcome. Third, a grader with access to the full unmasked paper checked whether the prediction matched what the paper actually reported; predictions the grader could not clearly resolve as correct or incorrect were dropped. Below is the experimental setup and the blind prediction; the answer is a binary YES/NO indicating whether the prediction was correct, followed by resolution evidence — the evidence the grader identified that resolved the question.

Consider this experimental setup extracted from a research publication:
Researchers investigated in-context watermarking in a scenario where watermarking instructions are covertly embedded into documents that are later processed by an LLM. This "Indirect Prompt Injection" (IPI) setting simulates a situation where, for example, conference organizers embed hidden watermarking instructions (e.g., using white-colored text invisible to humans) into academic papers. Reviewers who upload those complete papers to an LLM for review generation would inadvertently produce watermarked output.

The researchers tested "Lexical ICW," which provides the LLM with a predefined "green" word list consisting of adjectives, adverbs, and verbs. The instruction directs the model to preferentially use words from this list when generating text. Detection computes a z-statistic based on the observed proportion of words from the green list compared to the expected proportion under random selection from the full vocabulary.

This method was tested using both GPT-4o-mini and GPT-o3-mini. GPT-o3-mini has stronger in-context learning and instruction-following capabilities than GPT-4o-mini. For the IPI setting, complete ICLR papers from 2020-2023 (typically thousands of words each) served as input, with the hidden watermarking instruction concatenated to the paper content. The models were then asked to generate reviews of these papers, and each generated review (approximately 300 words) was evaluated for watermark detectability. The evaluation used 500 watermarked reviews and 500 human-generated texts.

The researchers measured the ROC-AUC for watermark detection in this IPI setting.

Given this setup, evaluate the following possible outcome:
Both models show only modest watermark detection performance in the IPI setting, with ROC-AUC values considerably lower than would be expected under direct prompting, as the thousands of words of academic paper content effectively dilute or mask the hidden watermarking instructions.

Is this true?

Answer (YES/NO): NO